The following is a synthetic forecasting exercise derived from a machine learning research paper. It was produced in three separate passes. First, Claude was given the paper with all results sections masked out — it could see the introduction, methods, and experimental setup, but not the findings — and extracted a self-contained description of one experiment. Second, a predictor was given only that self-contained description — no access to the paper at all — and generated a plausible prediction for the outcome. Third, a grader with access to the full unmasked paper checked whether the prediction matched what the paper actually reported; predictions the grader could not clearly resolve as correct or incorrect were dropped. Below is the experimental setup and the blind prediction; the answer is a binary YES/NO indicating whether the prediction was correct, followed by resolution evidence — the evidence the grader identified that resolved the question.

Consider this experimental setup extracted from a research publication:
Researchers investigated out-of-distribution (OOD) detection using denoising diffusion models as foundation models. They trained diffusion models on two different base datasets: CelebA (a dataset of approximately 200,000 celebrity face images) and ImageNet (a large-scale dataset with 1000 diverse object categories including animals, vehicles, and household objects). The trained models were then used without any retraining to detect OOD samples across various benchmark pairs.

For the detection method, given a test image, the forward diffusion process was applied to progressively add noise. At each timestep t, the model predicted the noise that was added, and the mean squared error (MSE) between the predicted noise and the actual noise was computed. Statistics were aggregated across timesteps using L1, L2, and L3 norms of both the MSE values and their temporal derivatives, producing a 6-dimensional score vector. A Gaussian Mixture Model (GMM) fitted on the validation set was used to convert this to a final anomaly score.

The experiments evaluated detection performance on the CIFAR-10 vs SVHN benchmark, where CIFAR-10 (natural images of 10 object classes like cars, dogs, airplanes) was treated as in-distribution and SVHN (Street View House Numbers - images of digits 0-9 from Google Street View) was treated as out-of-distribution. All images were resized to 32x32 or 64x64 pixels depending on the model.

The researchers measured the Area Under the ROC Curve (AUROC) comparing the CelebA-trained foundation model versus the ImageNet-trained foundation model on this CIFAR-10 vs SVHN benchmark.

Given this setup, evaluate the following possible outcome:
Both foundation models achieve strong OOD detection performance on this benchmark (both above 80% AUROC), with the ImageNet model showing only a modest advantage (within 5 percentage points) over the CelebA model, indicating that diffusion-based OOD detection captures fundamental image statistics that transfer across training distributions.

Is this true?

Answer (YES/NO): NO